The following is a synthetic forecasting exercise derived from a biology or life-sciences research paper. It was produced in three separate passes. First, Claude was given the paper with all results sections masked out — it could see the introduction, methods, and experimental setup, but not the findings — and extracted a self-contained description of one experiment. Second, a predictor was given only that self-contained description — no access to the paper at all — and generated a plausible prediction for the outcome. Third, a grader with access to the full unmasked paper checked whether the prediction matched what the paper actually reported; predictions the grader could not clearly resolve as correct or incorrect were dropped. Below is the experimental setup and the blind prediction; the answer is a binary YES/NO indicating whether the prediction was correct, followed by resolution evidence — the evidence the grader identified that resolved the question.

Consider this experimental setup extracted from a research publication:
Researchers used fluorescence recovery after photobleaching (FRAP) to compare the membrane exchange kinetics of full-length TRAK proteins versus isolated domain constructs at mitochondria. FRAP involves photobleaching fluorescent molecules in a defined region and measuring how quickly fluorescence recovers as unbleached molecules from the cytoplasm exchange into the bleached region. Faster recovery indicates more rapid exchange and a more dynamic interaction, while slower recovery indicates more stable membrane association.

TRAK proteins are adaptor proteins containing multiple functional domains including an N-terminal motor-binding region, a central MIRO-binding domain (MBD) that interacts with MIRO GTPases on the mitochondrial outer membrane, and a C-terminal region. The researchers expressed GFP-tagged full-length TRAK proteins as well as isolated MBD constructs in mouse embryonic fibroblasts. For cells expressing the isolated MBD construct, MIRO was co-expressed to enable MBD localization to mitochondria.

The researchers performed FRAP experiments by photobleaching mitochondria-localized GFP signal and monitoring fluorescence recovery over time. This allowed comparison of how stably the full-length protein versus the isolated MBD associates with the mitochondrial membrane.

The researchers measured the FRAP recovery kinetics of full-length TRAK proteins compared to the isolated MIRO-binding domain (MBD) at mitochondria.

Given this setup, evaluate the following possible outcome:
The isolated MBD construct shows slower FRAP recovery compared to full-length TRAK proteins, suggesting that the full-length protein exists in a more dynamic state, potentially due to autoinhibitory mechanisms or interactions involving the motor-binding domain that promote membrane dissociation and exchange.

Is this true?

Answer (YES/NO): NO